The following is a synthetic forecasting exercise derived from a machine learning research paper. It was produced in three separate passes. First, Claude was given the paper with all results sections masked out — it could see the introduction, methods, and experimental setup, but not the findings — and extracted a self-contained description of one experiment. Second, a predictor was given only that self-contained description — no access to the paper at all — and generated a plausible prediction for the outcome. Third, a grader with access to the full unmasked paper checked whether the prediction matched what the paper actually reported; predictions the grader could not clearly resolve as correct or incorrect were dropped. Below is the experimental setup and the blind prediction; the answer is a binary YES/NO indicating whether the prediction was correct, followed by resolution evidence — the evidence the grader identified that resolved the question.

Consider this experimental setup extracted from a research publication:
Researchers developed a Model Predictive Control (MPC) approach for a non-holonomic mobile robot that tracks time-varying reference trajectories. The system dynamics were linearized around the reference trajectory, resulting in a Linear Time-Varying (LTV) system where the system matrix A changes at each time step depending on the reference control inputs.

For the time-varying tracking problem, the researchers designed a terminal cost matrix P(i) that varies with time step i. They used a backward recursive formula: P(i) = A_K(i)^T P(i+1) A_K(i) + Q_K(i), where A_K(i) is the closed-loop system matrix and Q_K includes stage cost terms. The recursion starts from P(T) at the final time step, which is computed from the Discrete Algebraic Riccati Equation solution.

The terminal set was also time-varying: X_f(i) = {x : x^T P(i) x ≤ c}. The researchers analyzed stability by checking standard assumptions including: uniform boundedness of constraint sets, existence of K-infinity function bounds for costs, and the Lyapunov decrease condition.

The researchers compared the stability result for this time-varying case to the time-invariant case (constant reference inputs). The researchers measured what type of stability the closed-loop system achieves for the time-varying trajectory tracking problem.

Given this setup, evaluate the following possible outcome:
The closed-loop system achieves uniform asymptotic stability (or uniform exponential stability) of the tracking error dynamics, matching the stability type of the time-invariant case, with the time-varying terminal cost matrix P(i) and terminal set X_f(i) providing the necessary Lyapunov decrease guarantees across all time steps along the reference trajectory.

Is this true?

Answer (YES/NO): NO